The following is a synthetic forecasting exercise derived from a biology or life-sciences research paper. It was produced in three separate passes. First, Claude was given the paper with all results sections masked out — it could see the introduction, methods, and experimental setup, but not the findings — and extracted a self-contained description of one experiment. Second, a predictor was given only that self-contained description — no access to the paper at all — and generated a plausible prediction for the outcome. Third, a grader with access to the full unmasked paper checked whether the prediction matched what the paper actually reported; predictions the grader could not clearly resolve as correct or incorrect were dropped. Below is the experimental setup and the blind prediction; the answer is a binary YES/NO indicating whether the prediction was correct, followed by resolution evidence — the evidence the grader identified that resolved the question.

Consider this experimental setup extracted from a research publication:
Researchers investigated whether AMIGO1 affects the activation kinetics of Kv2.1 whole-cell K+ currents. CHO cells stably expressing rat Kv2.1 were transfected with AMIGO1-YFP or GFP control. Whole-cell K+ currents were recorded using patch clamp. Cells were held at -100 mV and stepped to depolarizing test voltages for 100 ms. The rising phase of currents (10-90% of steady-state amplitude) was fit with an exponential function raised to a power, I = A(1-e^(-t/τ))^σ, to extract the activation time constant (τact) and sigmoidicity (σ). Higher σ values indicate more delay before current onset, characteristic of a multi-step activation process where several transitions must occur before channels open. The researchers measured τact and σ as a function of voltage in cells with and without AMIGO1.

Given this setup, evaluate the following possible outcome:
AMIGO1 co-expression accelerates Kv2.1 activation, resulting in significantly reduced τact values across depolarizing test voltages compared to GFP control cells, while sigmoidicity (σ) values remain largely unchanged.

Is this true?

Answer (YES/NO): NO